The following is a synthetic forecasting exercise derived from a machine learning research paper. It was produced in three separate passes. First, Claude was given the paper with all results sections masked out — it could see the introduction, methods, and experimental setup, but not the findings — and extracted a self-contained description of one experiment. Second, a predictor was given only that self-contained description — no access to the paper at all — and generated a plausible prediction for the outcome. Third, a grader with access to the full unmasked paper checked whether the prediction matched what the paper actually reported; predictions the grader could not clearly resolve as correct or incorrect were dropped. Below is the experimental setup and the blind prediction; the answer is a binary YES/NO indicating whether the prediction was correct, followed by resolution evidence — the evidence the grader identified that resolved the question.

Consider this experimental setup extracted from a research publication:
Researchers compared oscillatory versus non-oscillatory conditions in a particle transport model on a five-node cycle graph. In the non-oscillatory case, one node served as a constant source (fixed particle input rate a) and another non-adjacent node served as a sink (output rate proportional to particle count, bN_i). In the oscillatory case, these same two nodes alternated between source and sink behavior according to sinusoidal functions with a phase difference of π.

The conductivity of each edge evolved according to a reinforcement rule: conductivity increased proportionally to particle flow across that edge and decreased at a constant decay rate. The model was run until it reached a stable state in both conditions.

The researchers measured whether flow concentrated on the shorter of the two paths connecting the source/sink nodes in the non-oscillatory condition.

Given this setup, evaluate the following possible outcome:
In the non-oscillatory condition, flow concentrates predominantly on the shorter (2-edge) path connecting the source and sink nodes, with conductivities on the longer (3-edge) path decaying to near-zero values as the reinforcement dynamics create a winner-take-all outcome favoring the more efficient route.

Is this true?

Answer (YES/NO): YES